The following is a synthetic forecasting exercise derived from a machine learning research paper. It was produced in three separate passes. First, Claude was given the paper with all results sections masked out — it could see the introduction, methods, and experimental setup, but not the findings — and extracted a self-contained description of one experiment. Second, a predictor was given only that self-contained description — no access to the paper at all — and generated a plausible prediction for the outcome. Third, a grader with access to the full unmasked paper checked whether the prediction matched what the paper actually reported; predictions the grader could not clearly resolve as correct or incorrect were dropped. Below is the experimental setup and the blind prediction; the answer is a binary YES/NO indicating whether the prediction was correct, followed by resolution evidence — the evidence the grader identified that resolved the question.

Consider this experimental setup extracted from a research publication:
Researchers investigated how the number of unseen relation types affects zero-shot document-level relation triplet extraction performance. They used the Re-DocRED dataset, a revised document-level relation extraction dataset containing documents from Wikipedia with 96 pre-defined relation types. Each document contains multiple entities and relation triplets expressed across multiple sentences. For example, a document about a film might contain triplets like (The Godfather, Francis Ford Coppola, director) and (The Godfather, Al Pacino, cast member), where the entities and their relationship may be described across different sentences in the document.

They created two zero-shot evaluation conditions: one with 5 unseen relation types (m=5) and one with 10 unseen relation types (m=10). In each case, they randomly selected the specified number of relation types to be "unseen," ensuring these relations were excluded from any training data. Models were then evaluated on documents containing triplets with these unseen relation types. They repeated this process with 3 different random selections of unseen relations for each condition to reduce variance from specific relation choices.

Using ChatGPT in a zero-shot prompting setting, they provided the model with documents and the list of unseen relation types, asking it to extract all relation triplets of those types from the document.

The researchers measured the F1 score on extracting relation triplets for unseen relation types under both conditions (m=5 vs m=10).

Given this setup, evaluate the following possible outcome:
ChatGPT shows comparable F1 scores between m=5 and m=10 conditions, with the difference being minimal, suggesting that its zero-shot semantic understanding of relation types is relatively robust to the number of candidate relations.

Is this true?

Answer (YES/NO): NO